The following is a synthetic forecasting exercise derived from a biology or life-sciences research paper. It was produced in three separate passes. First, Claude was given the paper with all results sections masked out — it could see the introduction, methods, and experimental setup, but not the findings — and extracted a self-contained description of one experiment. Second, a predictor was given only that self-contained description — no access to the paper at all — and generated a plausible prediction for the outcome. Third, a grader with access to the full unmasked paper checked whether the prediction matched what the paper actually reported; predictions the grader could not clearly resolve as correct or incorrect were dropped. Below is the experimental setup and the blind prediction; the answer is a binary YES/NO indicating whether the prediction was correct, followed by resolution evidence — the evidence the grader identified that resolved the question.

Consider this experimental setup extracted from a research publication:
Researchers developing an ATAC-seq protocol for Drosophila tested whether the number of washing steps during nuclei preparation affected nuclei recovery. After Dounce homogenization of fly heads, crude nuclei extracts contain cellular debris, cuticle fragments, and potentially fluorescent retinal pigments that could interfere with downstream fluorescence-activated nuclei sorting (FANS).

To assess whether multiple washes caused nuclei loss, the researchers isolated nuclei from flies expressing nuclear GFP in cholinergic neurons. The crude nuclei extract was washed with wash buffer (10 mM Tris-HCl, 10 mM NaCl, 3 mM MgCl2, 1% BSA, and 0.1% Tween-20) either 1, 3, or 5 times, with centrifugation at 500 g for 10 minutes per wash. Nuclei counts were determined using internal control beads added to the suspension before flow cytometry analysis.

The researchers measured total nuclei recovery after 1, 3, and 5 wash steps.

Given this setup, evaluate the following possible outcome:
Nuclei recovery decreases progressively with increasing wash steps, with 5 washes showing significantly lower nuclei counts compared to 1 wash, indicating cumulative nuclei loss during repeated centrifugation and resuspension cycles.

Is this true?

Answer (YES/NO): NO